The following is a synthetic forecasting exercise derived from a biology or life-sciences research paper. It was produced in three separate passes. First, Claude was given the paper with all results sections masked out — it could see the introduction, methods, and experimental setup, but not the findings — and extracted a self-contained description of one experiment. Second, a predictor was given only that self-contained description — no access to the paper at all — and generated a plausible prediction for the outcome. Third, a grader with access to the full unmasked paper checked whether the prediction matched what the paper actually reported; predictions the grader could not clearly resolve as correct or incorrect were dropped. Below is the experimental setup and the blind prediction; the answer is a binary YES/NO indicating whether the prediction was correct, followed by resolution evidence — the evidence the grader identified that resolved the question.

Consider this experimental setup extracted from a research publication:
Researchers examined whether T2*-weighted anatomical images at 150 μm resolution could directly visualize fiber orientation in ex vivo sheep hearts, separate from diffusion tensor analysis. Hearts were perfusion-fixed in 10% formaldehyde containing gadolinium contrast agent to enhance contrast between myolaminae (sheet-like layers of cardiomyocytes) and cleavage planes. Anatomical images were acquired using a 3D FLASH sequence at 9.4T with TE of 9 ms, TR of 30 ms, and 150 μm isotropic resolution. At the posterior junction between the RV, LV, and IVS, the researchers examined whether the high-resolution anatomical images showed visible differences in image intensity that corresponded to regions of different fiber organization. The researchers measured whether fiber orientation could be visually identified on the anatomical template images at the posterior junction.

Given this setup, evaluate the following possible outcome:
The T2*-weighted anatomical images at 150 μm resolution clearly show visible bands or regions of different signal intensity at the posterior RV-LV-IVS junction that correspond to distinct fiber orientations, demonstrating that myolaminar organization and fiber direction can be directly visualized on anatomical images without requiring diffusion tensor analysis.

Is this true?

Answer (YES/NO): YES